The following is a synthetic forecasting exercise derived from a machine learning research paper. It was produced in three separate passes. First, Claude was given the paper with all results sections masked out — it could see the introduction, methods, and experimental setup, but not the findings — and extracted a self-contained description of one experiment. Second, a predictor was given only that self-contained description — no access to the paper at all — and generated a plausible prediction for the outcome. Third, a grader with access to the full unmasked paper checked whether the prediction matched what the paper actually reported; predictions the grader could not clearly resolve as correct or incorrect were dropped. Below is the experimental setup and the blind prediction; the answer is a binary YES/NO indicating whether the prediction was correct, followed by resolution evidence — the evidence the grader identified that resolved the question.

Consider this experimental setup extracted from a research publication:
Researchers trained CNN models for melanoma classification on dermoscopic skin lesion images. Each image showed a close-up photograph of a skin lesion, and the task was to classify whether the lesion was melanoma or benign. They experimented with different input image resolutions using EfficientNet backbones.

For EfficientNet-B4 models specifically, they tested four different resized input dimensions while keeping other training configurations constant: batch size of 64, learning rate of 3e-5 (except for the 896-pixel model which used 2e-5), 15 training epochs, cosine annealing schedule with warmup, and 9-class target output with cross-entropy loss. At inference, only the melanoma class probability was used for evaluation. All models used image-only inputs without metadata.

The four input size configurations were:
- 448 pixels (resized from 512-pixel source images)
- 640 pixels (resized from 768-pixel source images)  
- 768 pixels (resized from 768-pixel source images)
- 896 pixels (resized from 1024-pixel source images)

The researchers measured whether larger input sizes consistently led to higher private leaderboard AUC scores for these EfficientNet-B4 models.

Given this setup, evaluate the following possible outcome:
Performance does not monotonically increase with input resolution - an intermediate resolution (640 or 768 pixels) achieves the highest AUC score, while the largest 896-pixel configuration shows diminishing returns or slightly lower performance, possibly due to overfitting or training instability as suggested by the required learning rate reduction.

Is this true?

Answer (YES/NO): NO